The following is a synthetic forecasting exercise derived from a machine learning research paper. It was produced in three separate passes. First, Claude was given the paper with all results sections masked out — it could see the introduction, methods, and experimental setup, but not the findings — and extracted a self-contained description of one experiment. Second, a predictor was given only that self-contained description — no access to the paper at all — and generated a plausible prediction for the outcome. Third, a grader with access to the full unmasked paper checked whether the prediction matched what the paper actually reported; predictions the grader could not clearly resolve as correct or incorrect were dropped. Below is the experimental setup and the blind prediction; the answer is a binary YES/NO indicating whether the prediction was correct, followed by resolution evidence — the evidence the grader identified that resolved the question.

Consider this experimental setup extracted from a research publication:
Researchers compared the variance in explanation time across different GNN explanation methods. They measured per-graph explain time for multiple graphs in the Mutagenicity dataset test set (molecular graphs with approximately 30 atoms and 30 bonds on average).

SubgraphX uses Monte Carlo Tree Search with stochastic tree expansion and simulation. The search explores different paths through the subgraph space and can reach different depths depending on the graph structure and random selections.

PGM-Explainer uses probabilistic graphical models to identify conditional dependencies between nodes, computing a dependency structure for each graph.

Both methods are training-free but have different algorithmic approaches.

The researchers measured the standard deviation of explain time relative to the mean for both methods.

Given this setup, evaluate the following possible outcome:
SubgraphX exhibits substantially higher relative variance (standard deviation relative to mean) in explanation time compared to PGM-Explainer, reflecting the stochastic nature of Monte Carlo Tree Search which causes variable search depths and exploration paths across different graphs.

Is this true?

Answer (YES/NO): YES